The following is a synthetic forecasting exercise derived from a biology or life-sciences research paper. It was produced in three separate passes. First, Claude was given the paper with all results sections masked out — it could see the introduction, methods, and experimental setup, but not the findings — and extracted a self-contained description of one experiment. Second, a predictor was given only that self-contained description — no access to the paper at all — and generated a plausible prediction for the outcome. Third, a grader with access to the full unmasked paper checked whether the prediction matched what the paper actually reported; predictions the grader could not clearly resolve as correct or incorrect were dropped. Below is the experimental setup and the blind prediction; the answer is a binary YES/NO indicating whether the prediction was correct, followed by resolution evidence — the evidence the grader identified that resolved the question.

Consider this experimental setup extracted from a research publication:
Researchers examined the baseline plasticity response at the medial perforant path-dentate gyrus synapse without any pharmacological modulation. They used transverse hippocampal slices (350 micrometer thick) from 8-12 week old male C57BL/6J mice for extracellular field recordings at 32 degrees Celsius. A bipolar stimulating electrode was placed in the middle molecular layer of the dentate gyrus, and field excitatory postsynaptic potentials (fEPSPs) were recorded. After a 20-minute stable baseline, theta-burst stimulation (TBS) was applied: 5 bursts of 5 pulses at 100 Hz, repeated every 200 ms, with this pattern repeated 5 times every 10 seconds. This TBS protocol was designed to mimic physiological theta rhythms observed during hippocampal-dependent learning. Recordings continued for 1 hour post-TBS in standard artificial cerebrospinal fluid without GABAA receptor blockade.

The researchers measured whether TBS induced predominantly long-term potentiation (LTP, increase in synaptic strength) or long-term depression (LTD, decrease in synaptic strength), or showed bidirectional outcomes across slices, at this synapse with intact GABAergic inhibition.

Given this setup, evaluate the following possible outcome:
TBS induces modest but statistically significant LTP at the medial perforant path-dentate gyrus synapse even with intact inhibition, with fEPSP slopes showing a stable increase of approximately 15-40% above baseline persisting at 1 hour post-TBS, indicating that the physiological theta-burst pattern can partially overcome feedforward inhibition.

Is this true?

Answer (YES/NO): NO